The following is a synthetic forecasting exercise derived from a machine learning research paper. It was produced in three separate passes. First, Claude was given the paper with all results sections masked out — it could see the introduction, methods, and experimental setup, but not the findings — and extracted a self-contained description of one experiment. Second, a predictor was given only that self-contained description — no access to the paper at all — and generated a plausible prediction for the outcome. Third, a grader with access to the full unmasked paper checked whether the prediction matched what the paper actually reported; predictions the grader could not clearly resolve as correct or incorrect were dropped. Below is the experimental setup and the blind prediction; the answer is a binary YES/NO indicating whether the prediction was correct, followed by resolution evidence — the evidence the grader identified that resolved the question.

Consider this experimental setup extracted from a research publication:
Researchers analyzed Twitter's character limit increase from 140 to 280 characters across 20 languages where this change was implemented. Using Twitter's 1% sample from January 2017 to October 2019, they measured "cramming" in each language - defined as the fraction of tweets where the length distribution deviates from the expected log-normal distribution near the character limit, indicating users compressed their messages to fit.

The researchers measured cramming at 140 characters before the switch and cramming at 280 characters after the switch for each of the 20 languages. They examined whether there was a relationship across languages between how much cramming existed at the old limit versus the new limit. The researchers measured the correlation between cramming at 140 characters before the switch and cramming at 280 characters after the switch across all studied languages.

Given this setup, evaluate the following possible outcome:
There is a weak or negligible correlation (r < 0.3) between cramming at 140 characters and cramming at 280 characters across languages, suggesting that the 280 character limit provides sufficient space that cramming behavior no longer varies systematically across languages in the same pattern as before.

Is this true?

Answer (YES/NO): NO